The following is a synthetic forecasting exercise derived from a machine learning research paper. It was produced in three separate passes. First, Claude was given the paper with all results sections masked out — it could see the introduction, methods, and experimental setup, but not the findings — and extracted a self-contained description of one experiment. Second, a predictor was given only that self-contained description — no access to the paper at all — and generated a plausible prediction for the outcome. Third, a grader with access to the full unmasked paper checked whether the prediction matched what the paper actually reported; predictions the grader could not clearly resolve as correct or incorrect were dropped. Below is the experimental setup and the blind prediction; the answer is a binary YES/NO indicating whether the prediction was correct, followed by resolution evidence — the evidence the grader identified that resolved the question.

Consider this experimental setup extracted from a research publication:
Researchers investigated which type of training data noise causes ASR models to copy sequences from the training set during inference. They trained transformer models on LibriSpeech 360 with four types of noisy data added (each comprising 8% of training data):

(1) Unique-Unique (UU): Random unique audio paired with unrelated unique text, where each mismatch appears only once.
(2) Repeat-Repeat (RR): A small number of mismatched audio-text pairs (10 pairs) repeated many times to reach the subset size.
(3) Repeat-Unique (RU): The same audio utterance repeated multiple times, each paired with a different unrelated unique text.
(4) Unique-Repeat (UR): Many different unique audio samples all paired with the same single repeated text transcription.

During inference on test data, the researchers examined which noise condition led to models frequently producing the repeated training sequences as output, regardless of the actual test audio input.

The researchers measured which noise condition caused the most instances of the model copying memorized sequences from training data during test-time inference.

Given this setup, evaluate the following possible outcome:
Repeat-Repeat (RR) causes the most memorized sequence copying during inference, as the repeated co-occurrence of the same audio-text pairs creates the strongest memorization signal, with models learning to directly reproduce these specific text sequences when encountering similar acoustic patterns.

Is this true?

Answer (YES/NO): NO